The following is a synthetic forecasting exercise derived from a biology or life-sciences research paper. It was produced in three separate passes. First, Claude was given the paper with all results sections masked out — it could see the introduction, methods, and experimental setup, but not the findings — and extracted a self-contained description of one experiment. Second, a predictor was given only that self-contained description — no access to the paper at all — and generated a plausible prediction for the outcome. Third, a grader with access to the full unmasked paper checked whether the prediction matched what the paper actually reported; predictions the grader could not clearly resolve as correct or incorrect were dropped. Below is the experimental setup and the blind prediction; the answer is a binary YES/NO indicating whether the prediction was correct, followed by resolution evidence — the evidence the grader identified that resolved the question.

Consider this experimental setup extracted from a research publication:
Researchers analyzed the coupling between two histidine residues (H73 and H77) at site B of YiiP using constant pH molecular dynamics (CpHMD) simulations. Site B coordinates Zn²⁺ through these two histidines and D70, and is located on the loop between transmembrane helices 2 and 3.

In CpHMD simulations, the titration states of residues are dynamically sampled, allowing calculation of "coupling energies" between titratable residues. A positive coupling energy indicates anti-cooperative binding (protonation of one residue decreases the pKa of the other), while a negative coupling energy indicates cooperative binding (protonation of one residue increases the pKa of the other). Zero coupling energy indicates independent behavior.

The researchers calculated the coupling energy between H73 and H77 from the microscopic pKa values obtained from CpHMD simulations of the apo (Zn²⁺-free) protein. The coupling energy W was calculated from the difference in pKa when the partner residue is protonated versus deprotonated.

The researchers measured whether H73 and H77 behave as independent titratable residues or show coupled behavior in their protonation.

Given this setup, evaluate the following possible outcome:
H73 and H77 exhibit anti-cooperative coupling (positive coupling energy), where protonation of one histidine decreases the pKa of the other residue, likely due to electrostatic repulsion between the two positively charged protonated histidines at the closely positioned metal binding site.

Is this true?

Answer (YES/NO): YES